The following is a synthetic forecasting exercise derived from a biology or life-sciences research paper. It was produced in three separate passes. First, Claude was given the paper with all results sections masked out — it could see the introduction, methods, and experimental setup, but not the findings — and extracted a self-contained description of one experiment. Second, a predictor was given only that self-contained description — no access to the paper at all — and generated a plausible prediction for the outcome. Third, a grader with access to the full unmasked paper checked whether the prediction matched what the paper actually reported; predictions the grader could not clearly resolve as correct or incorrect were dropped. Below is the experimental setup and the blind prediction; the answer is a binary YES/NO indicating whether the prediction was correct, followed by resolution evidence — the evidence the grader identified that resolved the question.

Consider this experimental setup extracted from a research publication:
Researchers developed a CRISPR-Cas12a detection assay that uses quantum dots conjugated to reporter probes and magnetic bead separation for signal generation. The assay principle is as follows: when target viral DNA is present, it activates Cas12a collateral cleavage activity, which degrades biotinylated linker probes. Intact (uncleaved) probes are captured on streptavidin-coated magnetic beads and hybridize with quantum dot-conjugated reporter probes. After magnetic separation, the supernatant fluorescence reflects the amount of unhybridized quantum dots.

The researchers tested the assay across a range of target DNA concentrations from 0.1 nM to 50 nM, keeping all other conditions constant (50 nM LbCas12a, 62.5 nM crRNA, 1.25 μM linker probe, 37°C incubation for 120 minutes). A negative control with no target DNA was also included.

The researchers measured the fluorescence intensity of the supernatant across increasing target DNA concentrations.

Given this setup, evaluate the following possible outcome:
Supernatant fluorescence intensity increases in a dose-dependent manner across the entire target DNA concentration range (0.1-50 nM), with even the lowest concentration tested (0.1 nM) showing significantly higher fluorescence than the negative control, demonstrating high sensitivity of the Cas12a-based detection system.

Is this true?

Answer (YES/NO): NO